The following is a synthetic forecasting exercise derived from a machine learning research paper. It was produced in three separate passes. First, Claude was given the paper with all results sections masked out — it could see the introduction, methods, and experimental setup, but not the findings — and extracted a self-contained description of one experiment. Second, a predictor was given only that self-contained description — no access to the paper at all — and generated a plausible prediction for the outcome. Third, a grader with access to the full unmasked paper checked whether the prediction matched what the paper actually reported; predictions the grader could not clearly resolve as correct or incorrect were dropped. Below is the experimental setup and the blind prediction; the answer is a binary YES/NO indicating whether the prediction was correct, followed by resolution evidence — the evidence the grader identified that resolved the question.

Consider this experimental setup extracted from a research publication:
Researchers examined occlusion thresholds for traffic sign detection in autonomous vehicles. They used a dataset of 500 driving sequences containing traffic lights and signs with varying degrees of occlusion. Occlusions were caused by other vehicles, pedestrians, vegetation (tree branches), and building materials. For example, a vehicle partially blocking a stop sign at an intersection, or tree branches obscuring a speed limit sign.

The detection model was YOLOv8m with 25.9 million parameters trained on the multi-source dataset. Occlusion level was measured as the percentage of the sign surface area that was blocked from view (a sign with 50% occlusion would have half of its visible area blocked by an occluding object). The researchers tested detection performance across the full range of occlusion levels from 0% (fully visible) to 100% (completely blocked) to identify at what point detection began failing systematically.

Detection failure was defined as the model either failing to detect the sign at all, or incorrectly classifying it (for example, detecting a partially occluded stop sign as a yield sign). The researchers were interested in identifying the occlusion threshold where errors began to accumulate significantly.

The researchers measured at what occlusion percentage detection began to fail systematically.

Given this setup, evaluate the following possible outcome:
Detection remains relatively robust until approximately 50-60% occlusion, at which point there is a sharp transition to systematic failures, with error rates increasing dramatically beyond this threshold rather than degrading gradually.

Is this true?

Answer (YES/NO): YES